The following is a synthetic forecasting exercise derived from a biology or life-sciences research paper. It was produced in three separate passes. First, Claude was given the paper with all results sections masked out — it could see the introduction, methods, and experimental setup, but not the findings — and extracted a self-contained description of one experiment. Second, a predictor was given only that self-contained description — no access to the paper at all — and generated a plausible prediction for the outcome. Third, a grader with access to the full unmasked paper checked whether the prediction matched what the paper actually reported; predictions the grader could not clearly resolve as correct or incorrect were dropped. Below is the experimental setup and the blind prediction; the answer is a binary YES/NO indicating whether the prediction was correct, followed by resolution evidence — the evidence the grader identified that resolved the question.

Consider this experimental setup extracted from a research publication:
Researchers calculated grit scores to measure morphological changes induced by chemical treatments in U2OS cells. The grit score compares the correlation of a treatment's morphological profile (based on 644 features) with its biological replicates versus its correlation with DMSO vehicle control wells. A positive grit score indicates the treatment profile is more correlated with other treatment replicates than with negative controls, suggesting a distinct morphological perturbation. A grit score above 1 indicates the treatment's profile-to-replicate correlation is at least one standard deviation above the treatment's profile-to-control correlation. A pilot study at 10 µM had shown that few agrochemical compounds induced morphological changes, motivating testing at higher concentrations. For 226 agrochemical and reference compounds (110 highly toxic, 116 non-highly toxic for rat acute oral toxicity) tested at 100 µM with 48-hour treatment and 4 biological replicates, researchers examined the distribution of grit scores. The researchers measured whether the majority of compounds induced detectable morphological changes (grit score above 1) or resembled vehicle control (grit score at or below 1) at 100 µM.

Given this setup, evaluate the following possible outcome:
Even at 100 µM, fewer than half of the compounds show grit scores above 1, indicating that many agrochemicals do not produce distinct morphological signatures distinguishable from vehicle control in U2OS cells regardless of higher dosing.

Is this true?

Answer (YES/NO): NO